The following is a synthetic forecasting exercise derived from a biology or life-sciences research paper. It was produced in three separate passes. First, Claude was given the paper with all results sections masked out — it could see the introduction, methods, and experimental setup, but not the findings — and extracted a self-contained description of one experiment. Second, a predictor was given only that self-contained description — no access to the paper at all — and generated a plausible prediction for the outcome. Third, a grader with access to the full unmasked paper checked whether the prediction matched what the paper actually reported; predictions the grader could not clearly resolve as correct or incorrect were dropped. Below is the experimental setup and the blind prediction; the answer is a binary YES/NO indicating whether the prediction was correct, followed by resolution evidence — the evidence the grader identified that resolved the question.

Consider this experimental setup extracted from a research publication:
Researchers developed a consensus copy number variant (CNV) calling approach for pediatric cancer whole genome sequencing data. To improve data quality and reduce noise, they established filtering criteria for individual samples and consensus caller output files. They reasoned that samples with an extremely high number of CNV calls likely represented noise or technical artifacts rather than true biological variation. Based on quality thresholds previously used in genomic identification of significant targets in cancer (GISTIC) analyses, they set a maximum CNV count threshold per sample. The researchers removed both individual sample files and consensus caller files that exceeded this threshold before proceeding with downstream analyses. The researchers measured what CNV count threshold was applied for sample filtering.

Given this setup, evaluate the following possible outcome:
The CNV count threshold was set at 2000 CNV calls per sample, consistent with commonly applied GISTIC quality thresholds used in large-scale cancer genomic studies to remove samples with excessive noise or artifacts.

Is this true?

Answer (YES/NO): NO